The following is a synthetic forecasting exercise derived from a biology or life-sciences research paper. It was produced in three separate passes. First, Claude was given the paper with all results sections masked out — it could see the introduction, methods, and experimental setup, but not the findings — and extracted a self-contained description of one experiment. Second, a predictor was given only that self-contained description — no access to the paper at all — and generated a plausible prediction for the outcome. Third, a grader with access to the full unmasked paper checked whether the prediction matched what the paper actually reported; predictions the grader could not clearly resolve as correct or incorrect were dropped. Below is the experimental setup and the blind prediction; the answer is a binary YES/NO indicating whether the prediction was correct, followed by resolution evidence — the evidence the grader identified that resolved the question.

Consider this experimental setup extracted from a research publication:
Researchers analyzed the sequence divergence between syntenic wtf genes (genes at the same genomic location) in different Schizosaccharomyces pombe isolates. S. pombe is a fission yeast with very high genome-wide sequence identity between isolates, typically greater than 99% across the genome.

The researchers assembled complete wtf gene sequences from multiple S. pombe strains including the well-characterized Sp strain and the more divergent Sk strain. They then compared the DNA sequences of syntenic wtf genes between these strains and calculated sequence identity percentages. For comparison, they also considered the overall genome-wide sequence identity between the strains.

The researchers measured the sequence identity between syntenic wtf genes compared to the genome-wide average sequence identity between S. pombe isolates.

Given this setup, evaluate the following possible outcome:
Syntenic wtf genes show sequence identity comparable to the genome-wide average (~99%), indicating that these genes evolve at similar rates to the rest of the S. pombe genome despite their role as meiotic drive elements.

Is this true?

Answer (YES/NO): NO